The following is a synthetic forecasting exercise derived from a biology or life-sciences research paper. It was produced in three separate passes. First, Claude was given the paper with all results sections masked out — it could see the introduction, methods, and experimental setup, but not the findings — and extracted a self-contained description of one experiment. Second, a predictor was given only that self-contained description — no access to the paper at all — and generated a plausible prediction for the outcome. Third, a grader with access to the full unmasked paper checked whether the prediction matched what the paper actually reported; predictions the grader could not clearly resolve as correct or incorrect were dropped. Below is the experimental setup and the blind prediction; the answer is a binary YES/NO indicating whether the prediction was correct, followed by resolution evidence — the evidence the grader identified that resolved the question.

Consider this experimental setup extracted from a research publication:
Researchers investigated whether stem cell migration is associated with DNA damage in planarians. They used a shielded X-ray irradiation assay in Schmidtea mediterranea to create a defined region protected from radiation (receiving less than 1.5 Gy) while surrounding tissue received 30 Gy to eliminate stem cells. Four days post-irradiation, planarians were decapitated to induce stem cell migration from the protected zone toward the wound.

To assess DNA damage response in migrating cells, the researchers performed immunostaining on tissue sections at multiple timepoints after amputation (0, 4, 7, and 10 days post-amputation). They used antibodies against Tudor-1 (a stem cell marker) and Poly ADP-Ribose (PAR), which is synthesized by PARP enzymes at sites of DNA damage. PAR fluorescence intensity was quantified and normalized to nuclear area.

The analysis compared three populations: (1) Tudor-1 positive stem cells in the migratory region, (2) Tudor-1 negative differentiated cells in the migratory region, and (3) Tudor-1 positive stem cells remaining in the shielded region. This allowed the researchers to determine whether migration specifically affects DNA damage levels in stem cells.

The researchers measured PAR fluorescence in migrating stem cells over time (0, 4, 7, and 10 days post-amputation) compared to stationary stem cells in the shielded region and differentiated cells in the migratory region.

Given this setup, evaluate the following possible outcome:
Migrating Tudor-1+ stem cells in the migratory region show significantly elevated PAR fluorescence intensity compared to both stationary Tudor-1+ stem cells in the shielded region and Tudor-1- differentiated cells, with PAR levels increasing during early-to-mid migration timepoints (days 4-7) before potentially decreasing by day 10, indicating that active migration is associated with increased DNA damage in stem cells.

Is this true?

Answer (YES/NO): YES